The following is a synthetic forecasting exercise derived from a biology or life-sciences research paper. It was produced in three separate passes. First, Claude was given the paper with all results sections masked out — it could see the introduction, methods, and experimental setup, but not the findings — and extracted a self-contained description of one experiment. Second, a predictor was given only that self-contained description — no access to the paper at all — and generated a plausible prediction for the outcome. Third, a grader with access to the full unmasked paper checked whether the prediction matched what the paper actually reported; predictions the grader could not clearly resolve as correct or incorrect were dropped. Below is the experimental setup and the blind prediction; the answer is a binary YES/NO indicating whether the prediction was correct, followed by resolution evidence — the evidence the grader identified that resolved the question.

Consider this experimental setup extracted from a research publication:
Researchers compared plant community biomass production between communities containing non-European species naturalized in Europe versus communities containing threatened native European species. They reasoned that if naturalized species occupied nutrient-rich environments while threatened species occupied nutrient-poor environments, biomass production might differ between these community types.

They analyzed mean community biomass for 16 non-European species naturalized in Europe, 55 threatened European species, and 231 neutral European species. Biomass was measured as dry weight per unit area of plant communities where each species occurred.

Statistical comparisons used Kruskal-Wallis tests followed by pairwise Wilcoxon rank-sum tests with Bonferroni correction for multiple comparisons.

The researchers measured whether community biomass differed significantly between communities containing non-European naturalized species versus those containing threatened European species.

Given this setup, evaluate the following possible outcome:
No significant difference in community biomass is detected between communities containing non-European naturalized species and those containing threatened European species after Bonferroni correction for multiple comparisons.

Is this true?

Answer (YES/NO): YES